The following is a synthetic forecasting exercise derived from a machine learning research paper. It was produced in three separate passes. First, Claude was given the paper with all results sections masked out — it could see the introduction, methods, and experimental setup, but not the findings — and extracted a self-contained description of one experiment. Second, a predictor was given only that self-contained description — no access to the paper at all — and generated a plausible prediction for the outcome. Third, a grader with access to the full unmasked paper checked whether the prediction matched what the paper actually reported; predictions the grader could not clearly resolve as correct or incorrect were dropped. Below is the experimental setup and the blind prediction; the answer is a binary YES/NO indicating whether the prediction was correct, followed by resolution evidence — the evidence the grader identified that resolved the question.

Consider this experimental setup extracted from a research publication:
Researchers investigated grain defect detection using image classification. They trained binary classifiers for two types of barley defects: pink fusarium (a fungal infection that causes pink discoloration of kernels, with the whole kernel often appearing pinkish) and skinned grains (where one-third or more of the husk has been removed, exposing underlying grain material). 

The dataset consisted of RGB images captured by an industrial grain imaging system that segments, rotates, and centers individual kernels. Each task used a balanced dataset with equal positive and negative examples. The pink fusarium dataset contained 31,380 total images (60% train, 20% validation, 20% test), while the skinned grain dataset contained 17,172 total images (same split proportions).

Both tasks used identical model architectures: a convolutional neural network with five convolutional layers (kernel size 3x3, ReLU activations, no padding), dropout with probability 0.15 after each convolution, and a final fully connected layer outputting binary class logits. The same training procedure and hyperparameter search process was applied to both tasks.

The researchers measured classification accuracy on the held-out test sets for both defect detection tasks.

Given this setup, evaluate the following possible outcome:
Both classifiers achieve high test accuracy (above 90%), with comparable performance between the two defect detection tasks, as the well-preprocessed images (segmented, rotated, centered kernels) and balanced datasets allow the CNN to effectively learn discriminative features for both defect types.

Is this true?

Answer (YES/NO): YES